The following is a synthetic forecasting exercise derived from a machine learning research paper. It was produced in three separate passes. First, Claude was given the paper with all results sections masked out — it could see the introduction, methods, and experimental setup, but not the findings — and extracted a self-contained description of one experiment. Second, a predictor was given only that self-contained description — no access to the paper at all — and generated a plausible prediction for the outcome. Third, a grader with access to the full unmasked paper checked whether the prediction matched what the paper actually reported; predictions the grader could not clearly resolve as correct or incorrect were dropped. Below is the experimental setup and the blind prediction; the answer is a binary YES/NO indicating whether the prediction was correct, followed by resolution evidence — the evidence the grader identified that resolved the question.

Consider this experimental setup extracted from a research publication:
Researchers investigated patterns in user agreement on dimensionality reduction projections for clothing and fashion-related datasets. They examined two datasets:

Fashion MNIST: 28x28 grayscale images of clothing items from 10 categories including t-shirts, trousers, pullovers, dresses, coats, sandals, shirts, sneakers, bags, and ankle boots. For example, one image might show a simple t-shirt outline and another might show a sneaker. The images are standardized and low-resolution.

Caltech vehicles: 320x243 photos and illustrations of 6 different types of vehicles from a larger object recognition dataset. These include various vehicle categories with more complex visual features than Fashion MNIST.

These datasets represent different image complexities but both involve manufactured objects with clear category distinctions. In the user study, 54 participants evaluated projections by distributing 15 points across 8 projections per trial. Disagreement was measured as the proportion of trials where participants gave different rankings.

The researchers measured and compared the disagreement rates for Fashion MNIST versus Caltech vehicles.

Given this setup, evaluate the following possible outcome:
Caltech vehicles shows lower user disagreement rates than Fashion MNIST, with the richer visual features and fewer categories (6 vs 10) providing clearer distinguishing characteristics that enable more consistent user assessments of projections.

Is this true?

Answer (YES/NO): NO